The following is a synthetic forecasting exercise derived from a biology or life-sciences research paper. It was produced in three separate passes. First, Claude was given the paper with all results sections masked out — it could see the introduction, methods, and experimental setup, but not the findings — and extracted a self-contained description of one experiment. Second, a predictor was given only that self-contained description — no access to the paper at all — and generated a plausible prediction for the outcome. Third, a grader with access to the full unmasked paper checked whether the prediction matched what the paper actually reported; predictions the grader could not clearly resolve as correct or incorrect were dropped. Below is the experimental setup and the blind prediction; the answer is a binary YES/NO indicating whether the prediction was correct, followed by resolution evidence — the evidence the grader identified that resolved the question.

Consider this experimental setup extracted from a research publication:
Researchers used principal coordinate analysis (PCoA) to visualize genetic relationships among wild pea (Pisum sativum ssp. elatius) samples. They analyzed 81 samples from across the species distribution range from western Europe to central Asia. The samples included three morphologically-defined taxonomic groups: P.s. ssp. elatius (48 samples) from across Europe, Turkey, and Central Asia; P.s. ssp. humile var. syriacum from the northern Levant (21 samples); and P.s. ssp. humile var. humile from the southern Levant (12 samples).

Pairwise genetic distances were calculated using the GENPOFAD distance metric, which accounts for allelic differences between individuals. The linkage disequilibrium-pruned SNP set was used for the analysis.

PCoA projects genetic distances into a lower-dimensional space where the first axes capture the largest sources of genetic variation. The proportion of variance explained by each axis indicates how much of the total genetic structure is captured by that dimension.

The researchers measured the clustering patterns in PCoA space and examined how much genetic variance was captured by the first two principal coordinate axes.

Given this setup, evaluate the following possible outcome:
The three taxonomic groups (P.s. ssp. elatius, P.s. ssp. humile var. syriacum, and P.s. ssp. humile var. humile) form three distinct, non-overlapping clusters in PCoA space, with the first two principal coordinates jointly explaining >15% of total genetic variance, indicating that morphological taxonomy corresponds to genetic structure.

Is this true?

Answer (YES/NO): NO